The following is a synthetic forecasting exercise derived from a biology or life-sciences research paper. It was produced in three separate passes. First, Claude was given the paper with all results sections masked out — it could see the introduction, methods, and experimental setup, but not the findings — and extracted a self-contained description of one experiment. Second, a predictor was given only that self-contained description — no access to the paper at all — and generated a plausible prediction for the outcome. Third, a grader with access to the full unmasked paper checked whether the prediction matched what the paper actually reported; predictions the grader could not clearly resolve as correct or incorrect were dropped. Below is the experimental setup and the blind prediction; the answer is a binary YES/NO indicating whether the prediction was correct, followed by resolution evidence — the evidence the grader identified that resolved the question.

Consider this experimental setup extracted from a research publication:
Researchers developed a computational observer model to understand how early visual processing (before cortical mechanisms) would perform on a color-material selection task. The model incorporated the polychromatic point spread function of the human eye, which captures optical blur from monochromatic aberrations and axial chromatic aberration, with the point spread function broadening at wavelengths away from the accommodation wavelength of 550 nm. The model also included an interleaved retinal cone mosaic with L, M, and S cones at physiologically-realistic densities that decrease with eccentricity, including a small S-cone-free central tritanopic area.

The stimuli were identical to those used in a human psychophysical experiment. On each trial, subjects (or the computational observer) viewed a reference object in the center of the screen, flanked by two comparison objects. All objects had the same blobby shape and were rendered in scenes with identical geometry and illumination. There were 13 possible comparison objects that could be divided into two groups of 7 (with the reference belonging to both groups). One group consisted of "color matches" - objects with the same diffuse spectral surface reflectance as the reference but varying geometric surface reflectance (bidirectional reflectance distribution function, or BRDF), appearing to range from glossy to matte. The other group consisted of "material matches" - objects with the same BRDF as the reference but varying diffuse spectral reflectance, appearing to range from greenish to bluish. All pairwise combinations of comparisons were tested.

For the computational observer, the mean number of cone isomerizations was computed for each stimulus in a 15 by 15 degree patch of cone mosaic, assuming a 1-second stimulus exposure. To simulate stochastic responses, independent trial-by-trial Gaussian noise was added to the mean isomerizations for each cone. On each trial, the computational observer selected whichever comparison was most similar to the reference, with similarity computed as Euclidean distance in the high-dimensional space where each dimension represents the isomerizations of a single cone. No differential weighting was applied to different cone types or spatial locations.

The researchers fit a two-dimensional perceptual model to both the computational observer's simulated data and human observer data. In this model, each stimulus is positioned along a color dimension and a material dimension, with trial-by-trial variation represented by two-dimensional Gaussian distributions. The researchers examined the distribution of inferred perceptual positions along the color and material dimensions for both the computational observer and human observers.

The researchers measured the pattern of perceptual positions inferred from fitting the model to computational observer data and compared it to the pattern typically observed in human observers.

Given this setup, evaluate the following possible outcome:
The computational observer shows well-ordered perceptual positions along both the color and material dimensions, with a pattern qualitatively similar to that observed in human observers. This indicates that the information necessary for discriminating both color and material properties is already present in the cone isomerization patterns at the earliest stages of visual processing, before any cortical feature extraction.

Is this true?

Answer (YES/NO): NO